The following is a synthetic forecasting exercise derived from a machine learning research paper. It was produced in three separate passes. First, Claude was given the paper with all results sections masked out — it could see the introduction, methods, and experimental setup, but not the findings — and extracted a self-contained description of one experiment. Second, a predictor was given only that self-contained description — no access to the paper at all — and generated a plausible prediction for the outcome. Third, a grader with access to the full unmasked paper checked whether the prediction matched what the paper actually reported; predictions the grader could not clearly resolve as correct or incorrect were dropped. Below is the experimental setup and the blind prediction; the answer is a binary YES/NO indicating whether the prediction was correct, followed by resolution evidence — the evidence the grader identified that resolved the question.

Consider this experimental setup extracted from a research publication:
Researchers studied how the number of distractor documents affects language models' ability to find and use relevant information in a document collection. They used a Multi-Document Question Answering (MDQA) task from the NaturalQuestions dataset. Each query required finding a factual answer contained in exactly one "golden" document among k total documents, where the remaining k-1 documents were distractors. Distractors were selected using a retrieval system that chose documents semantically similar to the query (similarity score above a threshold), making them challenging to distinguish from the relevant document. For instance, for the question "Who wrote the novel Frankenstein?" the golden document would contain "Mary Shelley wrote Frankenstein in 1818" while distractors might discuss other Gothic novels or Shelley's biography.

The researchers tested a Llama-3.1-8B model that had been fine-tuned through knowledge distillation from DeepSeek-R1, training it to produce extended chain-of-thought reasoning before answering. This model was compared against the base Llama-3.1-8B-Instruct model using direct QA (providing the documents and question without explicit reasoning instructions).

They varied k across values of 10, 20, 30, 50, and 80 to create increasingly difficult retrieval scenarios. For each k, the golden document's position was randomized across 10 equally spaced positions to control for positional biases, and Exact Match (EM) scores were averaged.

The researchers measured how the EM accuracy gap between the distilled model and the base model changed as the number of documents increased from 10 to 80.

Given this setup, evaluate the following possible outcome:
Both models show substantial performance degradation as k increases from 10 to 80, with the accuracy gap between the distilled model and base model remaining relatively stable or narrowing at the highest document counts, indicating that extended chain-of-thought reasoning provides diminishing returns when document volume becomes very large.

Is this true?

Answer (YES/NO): NO